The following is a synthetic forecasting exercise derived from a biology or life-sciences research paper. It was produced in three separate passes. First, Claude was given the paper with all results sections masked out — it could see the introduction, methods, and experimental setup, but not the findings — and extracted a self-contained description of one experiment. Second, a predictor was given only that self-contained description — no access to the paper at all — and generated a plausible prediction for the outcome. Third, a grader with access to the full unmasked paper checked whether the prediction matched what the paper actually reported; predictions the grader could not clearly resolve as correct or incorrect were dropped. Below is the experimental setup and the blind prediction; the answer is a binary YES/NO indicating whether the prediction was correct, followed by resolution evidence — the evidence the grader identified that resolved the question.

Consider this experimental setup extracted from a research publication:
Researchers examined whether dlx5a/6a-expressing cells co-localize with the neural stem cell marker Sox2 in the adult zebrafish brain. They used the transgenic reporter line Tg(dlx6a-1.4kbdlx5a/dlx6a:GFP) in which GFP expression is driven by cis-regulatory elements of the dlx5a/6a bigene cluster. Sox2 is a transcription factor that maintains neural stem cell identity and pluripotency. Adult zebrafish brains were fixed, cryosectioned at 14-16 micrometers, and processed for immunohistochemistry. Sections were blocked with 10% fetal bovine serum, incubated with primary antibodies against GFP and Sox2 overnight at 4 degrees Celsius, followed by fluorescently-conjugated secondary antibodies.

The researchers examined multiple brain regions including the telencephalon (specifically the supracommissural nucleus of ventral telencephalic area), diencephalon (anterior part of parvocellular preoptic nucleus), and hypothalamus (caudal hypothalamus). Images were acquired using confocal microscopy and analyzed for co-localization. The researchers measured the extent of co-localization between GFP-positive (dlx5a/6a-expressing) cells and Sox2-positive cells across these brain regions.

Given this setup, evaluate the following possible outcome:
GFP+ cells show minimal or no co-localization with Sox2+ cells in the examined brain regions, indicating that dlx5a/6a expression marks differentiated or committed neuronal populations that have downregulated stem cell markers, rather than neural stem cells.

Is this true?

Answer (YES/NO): NO